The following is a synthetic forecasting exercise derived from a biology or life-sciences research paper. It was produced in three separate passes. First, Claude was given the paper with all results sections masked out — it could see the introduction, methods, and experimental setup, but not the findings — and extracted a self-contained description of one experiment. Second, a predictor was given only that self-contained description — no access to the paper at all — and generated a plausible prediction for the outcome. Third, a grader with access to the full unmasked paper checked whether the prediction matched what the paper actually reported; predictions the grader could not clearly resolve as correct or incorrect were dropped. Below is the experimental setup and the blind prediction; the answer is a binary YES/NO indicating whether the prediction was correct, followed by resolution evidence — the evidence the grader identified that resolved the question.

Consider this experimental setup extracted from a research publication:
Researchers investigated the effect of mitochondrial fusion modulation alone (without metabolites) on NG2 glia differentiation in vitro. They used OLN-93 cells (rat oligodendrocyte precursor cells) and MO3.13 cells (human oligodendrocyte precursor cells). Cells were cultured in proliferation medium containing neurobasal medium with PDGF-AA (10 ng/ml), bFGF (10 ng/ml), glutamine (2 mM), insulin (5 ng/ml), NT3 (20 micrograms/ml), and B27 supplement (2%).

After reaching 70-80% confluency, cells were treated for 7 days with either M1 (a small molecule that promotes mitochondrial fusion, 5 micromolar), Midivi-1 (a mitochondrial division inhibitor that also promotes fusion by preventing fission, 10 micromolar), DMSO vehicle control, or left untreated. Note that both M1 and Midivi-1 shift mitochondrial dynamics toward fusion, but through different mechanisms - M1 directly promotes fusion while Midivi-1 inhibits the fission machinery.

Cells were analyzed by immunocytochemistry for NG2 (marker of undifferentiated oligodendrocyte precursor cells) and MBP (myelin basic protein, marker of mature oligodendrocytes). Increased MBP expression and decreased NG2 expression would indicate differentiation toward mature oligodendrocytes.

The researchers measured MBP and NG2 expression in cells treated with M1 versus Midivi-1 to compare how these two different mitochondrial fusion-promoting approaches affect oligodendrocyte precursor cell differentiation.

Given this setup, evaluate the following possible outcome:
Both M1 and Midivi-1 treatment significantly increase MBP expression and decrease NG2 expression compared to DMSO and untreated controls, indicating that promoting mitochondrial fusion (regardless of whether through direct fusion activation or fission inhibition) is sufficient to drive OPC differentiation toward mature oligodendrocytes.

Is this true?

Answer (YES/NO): NO